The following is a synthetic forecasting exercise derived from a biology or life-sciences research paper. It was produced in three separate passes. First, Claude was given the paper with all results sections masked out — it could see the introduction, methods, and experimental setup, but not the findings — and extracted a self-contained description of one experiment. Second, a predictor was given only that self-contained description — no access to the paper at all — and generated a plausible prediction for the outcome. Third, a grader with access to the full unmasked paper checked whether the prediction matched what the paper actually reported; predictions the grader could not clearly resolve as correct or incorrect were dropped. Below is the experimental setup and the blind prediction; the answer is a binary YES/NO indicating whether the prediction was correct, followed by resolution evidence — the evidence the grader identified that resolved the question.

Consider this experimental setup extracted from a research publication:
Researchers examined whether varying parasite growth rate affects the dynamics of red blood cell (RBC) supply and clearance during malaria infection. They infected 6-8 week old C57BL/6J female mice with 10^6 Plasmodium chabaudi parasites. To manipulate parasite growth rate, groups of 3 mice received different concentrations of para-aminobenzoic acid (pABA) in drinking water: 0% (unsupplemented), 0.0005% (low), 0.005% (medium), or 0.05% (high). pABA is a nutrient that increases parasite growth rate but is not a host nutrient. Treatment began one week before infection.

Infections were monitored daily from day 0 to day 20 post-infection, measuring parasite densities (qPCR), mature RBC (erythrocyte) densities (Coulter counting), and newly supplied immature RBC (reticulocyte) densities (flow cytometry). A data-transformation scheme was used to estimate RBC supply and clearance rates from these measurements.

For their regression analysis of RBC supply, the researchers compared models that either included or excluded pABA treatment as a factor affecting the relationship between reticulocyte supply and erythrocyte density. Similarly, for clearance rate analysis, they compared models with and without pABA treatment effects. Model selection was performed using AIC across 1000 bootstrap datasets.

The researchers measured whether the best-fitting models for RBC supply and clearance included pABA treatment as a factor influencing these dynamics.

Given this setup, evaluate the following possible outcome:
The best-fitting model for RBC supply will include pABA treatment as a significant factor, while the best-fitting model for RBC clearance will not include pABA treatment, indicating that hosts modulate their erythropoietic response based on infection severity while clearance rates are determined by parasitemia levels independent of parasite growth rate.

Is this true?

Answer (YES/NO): NO